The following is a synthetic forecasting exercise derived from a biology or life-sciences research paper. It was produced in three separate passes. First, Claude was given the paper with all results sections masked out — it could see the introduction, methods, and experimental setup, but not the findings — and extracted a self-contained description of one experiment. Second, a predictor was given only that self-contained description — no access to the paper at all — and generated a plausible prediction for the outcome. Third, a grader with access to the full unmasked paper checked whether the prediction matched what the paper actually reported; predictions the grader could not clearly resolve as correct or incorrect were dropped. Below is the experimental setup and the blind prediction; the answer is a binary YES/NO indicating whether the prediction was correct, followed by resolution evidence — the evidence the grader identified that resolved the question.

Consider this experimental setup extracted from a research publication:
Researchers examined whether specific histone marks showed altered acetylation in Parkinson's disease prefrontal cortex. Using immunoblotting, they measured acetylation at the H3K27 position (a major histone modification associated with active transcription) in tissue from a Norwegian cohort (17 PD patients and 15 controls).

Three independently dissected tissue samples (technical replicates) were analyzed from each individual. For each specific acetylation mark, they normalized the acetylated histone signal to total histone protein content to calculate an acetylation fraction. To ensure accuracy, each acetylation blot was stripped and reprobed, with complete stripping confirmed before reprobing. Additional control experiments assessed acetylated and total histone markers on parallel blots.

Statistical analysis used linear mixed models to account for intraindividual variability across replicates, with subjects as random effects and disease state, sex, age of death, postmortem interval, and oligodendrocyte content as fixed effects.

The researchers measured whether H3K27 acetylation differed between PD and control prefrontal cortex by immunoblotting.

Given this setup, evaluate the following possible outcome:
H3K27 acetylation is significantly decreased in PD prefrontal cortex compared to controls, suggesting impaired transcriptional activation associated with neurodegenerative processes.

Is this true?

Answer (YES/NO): NO